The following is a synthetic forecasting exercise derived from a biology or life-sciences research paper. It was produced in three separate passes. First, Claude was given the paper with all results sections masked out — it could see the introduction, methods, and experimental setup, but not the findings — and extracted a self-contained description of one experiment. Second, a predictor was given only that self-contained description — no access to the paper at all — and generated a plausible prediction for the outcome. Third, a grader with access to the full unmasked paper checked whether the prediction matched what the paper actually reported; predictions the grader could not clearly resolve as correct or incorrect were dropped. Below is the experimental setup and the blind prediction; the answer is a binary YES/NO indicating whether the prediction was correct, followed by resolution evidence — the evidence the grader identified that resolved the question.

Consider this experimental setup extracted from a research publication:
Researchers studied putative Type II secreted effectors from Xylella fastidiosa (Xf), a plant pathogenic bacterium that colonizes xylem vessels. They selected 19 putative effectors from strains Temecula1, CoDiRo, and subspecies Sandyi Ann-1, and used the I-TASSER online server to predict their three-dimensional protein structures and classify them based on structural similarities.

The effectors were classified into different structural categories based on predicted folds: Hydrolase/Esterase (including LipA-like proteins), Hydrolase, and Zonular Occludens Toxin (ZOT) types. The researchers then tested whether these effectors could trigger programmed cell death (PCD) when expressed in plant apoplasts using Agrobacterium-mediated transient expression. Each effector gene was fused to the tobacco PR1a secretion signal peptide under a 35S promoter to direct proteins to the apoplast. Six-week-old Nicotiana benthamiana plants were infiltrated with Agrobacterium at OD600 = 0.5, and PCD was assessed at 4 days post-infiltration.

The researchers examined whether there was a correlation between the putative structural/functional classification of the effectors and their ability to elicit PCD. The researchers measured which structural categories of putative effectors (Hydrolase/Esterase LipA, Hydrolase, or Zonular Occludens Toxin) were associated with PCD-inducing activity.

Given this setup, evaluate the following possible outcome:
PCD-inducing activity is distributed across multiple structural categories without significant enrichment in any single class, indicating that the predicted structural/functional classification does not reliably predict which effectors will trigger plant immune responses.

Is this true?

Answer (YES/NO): YES